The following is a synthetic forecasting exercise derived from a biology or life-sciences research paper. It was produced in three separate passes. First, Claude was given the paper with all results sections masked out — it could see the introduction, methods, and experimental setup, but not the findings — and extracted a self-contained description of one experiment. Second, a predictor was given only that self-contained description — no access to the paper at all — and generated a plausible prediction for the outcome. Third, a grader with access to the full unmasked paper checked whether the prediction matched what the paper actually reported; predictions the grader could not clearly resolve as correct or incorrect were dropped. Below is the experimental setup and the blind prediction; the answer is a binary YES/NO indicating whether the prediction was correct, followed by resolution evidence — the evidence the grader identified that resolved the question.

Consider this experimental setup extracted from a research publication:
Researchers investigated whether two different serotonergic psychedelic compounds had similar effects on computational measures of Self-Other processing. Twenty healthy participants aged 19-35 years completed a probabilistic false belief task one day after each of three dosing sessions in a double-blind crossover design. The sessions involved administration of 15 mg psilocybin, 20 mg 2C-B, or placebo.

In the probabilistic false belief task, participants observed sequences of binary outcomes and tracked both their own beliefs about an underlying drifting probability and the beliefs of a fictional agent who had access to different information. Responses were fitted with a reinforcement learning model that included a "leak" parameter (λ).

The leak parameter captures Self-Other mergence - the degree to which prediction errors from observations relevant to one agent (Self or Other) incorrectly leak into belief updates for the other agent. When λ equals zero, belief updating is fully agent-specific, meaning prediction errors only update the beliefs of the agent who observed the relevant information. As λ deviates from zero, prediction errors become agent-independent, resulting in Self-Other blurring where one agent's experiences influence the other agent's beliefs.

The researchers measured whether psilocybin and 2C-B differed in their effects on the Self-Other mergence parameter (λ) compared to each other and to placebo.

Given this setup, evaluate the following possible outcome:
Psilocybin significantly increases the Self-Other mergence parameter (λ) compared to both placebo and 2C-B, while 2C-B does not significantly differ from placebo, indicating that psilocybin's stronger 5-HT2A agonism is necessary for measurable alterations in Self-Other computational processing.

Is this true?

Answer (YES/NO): NO